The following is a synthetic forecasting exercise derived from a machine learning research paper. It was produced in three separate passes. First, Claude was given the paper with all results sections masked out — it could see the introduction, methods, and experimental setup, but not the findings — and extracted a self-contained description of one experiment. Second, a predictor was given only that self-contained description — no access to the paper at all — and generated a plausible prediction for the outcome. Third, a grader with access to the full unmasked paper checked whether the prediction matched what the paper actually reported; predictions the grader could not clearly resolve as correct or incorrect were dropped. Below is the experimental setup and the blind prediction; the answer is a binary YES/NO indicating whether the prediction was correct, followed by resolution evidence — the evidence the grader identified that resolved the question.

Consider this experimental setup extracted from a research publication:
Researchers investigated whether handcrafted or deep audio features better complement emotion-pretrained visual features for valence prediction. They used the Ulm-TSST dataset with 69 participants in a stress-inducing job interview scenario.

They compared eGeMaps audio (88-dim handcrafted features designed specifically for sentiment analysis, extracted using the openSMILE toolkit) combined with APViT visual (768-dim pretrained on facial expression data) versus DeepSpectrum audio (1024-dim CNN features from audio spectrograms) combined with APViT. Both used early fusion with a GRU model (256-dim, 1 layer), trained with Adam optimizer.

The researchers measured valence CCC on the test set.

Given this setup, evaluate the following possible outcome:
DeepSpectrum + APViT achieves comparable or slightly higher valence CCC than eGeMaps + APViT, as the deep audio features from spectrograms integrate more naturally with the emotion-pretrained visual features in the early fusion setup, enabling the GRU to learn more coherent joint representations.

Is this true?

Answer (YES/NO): NO